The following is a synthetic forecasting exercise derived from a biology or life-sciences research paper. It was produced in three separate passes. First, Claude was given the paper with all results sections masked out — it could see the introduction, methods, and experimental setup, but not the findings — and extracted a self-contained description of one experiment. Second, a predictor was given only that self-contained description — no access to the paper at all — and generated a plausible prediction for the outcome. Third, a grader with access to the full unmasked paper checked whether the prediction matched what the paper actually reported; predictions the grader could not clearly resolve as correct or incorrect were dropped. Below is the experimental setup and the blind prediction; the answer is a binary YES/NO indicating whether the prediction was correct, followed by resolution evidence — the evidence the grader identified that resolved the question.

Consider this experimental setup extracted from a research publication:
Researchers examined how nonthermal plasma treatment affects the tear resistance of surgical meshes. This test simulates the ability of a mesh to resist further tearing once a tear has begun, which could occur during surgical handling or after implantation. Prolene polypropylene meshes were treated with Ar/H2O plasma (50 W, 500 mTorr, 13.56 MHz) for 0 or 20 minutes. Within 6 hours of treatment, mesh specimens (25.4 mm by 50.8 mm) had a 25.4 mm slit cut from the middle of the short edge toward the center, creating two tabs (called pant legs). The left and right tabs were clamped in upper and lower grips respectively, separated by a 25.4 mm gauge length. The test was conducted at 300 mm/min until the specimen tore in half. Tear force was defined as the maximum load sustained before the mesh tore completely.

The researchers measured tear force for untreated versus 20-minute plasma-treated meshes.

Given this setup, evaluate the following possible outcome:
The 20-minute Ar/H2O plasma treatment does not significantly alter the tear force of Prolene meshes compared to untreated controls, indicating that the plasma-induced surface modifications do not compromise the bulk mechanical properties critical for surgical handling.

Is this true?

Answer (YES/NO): YES